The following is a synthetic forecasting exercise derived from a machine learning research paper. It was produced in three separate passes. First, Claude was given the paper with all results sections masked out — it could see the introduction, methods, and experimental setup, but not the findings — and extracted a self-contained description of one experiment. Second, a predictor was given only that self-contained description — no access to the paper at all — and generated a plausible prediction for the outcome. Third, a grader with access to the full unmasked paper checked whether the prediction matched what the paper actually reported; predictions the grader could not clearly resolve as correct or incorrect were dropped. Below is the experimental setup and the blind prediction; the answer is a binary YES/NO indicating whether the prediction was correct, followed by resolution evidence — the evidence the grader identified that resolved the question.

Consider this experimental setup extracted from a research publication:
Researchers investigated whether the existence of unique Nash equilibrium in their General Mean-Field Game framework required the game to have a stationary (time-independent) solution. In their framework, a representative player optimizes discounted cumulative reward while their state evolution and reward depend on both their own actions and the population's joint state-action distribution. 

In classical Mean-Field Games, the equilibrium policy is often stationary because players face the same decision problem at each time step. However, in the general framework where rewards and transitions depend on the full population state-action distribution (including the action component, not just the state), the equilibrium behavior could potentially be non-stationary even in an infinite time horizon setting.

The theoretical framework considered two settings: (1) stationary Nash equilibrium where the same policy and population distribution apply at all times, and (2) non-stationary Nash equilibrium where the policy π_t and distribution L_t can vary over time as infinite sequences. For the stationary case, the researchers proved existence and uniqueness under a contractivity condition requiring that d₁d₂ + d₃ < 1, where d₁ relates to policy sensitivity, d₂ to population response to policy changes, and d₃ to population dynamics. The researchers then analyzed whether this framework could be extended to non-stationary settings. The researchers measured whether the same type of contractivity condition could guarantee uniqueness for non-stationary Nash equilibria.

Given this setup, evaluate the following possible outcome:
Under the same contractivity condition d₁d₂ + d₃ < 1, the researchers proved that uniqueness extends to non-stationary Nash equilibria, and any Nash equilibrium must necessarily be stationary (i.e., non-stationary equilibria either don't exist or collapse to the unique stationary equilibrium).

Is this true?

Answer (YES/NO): NO